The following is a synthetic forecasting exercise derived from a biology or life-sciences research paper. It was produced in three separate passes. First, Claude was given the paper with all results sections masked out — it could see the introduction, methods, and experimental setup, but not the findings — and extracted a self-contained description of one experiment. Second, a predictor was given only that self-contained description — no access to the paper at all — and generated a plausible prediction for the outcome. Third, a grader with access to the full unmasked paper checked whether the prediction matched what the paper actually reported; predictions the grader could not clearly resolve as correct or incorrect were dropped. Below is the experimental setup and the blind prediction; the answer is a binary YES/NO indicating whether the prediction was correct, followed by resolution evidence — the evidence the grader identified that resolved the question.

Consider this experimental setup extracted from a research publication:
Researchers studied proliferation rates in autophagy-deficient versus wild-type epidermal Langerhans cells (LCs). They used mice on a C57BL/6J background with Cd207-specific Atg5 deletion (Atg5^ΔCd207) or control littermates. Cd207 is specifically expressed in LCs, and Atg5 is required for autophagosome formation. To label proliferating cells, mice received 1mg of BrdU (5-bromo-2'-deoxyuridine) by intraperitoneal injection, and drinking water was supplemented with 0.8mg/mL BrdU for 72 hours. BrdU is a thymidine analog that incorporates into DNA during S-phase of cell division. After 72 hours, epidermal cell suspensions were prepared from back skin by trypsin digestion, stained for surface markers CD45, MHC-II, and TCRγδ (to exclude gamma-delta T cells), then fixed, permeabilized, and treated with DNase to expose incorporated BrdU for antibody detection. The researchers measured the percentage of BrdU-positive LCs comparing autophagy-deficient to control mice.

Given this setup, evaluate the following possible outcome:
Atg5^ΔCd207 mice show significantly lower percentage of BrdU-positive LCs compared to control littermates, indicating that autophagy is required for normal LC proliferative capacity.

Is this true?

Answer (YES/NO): NO